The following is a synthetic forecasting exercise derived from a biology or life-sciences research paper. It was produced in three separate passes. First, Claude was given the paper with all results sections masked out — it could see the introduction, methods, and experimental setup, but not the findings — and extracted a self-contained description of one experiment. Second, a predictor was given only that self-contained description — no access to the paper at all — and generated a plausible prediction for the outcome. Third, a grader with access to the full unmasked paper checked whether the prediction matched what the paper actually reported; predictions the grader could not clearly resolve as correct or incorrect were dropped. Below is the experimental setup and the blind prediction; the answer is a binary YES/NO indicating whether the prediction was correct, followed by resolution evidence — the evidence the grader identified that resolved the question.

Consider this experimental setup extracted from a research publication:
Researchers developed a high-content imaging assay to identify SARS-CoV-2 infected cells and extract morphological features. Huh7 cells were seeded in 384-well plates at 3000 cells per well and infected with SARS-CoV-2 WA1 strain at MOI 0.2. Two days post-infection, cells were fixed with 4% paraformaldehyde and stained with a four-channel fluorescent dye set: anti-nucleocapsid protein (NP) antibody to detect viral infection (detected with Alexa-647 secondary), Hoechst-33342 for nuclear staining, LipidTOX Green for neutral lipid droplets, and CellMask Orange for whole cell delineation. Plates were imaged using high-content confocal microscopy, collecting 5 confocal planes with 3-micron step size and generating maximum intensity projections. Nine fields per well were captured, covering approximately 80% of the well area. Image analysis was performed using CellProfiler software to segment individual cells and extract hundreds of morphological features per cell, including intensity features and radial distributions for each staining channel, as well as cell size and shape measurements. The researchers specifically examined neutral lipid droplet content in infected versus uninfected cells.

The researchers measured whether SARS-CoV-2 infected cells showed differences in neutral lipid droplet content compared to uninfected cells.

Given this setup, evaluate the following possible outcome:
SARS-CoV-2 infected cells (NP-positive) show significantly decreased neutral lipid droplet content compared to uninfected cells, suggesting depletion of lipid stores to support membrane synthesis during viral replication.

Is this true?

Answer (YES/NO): NO